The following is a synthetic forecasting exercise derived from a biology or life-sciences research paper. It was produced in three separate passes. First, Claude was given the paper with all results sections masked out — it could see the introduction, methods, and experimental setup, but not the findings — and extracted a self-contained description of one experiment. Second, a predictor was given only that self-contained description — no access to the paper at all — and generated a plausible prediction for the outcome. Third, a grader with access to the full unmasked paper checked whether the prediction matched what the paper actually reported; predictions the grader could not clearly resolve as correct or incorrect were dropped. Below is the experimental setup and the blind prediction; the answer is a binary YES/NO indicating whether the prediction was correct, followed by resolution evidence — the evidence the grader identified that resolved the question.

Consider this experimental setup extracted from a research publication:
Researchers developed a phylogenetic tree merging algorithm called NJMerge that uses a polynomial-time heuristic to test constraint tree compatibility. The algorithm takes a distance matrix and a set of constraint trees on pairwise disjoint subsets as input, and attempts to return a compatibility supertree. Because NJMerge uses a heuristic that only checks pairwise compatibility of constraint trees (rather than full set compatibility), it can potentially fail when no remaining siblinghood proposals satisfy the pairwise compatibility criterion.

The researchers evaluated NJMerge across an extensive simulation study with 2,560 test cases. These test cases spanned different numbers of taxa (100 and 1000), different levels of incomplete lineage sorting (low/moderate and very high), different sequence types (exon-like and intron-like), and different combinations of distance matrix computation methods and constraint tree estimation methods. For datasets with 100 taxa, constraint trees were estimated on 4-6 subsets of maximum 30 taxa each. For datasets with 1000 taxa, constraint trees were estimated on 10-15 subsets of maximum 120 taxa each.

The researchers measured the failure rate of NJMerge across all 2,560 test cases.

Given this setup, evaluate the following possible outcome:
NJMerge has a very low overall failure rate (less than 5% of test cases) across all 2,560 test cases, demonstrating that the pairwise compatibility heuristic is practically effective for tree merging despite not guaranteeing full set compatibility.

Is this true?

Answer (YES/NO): YES